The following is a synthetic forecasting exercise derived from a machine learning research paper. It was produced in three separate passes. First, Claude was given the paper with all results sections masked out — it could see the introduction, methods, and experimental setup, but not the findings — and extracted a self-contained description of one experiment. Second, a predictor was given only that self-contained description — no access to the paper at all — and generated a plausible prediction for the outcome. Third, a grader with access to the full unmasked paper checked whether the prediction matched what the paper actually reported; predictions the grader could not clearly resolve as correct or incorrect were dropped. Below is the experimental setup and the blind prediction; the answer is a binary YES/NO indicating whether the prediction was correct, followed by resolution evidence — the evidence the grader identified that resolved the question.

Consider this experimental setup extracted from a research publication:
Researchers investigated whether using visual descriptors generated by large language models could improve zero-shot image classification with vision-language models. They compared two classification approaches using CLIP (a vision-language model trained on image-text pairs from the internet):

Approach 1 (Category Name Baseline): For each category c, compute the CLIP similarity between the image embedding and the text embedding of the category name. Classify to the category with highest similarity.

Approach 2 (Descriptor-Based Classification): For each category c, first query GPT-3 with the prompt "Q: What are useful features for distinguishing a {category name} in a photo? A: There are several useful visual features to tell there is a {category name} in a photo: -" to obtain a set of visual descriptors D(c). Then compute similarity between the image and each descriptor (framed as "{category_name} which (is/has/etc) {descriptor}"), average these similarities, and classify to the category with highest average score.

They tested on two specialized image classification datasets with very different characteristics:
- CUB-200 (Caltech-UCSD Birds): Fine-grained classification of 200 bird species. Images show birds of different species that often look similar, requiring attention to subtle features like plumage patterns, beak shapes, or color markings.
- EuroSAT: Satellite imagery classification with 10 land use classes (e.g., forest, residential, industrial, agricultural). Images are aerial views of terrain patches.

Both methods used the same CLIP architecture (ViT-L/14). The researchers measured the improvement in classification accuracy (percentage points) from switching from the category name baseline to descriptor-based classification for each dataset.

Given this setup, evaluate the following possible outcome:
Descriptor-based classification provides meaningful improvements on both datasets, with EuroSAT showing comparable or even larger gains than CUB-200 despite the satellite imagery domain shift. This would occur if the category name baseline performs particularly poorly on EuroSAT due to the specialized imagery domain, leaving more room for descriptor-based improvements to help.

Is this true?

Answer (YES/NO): NO